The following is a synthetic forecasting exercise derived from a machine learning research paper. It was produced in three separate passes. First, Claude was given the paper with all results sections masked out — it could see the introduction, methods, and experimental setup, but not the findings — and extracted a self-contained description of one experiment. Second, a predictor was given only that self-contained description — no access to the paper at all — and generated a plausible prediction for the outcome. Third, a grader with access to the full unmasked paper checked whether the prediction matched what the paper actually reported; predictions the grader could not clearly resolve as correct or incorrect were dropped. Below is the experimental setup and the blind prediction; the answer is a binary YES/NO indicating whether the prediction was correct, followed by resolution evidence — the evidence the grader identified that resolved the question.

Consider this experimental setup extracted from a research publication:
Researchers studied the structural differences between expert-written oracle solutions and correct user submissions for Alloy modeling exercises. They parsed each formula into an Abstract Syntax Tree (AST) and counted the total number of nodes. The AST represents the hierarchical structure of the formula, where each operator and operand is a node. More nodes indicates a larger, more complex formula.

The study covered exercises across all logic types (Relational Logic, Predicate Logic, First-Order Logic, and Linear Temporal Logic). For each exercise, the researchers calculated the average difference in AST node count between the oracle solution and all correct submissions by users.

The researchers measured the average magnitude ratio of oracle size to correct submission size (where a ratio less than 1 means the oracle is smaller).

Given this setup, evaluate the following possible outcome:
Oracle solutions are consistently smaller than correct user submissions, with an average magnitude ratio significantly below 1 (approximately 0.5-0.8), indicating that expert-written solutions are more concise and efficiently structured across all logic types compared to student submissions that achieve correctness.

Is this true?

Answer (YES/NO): NO